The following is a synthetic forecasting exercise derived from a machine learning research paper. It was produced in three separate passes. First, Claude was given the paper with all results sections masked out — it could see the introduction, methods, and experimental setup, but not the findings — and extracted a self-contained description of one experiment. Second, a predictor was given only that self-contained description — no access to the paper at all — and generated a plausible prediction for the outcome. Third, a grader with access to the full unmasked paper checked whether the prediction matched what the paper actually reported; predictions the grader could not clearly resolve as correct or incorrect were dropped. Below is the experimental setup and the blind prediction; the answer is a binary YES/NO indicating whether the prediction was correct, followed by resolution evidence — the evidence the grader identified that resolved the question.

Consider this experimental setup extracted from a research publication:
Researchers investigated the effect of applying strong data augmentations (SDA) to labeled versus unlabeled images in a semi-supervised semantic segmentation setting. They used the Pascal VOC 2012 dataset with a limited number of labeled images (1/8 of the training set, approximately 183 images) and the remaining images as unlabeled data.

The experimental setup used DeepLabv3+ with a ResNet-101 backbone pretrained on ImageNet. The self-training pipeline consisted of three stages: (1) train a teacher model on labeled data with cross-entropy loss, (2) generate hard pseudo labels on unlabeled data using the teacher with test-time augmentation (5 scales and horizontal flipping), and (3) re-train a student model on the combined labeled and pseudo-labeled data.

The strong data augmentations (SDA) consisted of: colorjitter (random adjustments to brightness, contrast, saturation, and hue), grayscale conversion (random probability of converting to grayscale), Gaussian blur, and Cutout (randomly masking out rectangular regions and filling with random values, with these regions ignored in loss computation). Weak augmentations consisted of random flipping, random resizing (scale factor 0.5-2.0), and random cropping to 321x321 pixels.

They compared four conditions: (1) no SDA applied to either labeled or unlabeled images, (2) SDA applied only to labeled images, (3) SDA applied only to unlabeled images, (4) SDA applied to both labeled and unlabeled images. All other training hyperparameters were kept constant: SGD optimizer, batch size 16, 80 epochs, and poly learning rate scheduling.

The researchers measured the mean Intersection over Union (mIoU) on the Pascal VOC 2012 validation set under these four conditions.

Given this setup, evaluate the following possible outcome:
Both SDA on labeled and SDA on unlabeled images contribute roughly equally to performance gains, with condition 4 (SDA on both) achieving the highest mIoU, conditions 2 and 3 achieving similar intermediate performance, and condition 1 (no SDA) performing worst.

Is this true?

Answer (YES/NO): NO